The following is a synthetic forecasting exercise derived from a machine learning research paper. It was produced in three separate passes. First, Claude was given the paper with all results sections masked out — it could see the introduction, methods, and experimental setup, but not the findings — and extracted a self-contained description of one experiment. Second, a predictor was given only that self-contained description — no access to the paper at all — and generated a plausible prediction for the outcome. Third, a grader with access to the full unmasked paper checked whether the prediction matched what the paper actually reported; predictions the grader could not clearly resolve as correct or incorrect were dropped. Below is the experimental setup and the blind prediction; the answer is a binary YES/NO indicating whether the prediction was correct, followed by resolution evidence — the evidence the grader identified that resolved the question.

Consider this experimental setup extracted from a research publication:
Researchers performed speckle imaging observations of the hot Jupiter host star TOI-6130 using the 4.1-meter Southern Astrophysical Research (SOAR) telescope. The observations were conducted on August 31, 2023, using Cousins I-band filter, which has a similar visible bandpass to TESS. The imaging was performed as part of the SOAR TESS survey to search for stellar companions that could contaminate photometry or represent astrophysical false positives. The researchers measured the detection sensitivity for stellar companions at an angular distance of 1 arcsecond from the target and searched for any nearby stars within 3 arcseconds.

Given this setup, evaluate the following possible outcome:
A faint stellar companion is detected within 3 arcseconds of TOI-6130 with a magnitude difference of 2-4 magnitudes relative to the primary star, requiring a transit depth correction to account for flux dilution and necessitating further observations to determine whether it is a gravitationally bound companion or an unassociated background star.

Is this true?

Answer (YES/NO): NO